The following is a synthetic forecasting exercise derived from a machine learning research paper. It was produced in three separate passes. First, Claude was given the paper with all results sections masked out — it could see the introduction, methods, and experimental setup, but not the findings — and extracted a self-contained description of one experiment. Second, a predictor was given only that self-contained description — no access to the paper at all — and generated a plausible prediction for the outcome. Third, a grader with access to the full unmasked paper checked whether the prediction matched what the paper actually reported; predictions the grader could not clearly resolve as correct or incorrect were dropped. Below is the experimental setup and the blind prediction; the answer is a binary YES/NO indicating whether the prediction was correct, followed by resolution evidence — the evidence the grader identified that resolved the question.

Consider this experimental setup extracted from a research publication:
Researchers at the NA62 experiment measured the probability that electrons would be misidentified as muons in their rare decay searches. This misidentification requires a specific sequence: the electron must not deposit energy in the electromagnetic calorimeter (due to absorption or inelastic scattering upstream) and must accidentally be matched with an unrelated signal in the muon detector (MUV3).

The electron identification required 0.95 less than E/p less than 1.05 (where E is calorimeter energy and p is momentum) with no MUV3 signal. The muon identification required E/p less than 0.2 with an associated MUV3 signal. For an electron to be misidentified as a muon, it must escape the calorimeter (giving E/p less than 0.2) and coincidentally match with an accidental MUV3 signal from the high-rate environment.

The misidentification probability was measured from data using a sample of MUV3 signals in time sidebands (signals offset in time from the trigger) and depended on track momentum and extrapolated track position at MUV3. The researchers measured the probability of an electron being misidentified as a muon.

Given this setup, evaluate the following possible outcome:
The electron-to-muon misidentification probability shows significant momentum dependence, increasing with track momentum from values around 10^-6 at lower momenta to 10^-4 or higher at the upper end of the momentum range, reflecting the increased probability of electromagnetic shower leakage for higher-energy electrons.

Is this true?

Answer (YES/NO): NO